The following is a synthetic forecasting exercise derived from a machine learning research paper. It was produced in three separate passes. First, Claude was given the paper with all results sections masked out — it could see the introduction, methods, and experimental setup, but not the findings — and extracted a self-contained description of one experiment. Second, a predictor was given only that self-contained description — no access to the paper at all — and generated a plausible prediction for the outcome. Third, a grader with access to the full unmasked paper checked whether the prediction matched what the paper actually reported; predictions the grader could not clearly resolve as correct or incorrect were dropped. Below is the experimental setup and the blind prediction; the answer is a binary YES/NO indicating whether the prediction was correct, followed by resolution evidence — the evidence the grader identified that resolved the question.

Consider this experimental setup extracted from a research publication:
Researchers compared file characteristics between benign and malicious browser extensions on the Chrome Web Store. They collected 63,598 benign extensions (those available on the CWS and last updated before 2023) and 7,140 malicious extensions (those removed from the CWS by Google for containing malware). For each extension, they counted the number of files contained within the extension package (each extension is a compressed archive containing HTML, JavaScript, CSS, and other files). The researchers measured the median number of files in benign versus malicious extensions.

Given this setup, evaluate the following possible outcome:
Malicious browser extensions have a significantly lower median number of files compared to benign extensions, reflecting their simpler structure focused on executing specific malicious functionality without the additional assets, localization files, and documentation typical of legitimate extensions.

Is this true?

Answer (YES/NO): NO